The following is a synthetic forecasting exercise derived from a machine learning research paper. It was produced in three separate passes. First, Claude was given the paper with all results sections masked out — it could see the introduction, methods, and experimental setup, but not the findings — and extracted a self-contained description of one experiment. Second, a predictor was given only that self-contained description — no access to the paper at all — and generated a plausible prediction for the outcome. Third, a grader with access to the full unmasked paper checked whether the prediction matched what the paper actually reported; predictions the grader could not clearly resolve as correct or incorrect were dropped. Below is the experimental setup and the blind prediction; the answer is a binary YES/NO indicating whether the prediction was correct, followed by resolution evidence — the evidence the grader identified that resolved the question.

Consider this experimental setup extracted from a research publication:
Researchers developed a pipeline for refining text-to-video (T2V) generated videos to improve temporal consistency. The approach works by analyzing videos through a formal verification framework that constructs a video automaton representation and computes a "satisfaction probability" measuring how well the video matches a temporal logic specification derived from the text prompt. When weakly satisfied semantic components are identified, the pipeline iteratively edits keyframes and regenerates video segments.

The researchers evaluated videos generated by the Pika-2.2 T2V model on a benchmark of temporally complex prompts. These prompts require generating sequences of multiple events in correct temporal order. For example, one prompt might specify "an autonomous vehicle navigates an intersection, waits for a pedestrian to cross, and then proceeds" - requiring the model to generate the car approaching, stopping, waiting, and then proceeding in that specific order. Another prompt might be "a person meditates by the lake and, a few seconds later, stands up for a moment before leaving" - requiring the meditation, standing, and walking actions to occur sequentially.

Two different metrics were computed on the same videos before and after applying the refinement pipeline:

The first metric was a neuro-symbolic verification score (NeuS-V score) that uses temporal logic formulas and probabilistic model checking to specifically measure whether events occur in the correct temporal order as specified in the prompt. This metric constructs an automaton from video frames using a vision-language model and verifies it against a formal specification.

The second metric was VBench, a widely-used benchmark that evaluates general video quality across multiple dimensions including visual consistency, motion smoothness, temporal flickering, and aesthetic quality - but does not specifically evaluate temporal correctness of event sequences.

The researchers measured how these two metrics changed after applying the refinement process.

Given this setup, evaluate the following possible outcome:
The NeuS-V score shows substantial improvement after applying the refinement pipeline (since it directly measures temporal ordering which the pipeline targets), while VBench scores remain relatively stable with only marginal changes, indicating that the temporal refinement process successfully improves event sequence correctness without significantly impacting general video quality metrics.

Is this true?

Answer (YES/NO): YES